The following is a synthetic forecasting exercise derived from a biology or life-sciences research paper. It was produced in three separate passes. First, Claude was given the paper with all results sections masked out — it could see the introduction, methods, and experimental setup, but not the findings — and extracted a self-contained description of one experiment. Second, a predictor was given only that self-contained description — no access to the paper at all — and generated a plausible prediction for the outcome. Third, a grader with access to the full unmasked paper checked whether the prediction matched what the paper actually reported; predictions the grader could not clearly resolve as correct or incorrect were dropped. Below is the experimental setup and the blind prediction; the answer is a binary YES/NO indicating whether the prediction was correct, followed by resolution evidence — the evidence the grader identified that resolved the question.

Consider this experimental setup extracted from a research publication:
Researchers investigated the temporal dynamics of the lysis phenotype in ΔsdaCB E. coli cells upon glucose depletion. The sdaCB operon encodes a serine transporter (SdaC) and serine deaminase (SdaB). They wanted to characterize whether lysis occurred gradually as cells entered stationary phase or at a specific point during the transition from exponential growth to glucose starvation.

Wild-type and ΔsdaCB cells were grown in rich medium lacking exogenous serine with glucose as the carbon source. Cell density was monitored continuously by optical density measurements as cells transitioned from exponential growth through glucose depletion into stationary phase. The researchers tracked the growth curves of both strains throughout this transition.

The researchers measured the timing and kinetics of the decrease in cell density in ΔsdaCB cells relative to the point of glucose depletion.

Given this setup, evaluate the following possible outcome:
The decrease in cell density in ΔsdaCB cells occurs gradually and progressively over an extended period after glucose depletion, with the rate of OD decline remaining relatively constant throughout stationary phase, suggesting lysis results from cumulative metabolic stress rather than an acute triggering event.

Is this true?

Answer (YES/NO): NO